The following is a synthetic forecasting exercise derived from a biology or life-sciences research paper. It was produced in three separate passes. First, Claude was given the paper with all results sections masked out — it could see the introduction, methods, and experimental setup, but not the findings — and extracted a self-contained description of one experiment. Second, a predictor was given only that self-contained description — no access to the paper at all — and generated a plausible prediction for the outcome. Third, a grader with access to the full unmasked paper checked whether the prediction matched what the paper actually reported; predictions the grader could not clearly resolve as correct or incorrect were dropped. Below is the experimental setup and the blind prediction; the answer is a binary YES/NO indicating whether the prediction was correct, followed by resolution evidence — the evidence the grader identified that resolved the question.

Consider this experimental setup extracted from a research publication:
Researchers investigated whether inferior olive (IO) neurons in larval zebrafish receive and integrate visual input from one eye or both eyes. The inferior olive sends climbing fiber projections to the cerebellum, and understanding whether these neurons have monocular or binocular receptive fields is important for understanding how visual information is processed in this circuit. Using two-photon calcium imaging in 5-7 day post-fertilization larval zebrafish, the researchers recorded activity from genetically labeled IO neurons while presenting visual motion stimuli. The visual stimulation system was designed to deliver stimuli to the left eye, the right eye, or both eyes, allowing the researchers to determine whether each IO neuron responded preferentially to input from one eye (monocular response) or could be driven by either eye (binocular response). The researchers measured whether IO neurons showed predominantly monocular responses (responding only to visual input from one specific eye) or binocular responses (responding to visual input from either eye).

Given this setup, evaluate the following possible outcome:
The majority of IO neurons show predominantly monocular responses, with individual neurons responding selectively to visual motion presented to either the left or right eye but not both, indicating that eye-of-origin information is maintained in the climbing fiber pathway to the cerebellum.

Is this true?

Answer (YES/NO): NO